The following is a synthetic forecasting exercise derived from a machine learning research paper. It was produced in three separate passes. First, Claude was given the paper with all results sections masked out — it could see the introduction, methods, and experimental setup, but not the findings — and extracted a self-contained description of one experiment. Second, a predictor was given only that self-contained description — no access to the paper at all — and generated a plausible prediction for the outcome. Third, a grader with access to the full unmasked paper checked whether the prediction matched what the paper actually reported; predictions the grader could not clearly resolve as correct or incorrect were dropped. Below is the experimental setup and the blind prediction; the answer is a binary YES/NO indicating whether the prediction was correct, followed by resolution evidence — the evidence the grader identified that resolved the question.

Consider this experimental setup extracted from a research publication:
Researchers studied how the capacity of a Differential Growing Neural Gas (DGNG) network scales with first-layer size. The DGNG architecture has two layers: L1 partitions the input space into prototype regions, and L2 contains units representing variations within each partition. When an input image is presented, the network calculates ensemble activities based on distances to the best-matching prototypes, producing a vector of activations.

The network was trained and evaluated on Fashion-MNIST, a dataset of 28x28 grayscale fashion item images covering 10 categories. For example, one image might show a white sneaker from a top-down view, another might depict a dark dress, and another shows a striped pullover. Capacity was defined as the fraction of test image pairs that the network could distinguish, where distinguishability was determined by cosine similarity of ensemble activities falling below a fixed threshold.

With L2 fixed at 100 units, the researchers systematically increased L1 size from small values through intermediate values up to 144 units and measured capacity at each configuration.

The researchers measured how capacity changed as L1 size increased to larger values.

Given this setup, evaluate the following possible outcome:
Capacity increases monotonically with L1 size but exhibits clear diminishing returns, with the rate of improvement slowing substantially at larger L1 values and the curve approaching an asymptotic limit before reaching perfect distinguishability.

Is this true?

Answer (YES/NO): YES